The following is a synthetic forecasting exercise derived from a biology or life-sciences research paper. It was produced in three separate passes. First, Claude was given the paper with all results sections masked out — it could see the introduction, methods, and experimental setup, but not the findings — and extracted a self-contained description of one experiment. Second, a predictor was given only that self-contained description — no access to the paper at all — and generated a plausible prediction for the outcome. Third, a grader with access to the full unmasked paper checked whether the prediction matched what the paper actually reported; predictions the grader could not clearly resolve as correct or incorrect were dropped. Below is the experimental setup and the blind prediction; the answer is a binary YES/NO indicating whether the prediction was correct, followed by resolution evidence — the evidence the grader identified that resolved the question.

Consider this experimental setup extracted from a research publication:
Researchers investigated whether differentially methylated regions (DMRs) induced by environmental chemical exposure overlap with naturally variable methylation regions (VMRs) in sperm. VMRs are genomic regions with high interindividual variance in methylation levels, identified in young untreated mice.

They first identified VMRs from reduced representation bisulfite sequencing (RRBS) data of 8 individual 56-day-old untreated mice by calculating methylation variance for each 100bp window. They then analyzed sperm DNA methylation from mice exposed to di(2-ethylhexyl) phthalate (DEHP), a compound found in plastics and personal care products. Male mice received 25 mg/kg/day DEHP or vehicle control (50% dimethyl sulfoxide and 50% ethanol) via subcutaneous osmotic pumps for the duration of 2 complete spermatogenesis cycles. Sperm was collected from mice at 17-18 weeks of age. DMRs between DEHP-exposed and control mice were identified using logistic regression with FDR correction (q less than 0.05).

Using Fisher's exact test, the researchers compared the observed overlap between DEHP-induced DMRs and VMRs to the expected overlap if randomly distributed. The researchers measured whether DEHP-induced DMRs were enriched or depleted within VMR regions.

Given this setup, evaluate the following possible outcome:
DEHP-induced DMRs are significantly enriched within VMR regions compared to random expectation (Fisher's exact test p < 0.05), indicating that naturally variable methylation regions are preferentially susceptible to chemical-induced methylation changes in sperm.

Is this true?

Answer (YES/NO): YES